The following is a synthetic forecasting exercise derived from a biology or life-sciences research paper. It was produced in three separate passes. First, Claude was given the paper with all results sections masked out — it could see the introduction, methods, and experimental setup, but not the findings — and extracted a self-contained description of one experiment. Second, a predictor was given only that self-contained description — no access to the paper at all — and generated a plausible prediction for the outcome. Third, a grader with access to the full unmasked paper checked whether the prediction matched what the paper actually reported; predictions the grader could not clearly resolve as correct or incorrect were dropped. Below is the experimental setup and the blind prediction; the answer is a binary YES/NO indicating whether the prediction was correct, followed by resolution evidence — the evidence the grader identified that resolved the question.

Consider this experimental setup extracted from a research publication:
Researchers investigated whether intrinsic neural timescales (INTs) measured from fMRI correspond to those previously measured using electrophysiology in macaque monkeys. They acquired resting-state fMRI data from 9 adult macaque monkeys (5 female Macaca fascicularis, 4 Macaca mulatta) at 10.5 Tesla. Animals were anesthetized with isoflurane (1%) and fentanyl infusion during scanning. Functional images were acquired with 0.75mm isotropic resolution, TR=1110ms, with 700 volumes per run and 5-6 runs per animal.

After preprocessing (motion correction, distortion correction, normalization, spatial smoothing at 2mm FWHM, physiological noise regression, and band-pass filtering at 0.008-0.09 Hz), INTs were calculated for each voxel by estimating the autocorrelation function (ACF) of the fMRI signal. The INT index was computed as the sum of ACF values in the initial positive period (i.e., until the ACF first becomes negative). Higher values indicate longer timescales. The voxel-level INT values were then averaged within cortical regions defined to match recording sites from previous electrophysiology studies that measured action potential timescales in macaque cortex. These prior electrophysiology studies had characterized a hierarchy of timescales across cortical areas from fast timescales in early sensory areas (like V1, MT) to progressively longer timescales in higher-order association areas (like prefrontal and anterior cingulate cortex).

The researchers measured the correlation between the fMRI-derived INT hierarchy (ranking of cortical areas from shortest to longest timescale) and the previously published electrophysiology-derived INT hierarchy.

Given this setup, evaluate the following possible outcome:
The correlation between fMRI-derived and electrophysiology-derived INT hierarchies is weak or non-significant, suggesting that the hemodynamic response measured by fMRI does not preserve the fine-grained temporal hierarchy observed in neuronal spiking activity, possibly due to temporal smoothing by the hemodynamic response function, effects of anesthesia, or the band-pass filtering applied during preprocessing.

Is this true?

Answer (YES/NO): NO